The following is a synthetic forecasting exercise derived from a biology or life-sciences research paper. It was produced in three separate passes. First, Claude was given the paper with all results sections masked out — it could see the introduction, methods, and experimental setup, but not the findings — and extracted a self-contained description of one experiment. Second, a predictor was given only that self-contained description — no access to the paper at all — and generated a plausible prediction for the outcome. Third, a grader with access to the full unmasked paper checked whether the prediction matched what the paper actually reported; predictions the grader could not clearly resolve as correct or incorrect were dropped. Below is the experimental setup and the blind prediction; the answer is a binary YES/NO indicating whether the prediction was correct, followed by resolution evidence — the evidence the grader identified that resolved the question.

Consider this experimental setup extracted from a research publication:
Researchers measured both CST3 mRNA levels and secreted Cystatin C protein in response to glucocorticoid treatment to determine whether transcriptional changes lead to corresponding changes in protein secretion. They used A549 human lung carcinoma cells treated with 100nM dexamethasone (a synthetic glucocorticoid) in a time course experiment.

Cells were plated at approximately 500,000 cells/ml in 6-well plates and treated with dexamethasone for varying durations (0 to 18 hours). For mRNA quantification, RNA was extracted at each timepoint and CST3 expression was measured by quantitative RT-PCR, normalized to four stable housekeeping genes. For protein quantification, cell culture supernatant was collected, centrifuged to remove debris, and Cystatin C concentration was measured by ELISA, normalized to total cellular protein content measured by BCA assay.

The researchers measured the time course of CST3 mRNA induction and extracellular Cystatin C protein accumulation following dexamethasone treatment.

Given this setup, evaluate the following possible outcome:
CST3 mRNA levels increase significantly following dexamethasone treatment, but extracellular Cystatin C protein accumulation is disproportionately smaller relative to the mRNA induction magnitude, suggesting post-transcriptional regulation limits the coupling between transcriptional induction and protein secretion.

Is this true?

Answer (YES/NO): NO